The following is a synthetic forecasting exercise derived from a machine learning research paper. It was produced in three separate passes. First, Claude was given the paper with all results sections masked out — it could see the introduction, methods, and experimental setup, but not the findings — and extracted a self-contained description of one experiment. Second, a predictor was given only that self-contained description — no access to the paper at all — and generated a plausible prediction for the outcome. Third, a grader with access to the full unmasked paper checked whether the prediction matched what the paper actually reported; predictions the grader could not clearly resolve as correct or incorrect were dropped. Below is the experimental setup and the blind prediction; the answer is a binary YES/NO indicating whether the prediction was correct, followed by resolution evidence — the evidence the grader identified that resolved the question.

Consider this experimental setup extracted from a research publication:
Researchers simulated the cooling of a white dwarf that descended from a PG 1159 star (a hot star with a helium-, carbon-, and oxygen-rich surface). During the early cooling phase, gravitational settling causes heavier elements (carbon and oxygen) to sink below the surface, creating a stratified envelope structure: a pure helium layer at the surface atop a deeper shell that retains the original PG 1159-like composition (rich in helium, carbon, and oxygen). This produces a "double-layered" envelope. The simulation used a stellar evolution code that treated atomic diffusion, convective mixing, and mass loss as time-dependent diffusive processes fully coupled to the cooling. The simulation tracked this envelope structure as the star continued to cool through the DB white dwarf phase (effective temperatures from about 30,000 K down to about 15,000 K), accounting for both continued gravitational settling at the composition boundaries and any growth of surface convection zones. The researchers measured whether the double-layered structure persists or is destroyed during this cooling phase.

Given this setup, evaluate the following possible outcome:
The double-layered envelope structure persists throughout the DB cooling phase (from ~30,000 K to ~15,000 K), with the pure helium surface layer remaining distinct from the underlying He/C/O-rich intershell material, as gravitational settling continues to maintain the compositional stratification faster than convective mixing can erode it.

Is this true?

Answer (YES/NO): NO